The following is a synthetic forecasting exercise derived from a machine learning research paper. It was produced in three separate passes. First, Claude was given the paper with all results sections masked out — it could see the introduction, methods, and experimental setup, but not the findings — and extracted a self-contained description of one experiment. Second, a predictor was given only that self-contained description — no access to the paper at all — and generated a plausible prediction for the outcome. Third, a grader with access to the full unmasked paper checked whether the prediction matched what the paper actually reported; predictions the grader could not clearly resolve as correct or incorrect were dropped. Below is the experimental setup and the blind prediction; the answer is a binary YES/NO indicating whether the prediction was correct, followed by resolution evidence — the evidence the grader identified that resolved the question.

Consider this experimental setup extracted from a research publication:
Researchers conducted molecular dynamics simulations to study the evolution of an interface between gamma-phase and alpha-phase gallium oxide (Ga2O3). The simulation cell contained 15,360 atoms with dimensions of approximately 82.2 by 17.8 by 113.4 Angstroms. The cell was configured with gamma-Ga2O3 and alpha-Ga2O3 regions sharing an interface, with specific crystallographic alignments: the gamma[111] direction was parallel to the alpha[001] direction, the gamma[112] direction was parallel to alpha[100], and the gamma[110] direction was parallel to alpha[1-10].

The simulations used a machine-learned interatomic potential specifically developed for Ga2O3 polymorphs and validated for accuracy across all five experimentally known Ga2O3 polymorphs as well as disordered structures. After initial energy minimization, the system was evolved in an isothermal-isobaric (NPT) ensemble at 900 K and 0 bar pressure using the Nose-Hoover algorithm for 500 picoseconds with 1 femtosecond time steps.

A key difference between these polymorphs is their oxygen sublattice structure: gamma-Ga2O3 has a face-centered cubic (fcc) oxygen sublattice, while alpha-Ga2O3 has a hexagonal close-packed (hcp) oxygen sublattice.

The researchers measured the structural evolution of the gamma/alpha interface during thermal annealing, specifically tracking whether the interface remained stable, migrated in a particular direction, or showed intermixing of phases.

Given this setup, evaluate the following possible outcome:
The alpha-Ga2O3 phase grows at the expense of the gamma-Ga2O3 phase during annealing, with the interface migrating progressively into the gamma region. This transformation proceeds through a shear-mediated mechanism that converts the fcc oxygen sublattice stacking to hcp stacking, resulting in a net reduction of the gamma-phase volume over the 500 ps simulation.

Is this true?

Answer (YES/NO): NO